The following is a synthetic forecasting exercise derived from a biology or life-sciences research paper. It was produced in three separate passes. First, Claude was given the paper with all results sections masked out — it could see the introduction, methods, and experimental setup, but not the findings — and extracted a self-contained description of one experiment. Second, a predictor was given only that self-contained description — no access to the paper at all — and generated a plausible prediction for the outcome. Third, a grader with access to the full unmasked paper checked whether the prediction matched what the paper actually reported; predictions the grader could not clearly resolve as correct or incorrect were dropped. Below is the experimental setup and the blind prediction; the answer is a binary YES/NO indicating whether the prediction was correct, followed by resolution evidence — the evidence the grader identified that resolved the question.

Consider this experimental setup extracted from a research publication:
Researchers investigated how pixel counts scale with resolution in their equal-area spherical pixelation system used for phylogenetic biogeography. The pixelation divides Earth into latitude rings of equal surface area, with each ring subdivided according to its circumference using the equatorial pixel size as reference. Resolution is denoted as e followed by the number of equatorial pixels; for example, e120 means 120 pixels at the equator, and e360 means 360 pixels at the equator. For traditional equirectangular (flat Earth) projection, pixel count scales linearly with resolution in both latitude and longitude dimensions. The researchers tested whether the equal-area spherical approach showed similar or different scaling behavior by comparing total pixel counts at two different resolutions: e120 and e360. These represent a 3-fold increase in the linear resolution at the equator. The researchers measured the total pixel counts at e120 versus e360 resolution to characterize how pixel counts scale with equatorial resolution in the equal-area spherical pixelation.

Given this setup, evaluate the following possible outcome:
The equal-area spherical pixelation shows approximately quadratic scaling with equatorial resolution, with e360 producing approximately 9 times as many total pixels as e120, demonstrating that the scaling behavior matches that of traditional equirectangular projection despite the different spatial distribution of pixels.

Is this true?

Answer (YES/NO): YES